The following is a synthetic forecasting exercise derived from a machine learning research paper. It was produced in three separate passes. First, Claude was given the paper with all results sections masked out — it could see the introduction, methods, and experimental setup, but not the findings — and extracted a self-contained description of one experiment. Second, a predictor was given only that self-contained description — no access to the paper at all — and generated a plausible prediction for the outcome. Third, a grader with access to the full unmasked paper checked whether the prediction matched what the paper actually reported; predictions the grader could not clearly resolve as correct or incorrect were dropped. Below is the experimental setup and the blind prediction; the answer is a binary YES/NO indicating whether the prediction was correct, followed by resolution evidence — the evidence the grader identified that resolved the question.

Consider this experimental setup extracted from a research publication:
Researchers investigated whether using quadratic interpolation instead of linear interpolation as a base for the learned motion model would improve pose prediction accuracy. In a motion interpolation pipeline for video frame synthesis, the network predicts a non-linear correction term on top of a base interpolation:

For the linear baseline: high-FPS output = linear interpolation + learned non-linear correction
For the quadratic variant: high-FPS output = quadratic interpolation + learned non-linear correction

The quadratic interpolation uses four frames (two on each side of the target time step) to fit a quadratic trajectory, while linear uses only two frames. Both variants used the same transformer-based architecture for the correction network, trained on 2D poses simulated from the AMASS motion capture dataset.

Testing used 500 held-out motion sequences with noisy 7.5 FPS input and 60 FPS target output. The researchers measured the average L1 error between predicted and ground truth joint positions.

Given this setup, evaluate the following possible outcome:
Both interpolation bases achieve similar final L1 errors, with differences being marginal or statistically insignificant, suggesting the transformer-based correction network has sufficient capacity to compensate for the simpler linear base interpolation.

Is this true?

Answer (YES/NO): YES